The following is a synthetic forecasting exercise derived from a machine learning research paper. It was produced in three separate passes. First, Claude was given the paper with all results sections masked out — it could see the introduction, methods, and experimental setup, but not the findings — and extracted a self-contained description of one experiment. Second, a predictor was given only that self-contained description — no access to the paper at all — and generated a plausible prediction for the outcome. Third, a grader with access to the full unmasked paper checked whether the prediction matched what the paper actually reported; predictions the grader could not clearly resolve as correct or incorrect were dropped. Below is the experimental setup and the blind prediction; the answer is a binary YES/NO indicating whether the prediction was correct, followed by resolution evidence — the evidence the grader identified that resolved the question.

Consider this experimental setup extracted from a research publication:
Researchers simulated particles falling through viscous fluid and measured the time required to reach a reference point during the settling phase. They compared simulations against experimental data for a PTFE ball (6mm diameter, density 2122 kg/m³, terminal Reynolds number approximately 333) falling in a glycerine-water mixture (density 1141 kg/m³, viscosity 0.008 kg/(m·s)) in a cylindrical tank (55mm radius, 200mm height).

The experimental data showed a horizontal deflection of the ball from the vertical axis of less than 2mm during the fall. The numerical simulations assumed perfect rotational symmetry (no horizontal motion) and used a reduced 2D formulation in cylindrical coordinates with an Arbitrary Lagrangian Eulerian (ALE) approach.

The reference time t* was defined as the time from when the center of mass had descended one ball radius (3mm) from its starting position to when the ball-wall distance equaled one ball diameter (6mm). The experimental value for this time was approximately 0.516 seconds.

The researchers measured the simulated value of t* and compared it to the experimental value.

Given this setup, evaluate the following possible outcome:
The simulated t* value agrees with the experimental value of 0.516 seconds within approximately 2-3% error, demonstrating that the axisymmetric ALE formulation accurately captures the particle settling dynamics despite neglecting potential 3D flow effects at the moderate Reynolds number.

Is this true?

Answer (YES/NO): NO